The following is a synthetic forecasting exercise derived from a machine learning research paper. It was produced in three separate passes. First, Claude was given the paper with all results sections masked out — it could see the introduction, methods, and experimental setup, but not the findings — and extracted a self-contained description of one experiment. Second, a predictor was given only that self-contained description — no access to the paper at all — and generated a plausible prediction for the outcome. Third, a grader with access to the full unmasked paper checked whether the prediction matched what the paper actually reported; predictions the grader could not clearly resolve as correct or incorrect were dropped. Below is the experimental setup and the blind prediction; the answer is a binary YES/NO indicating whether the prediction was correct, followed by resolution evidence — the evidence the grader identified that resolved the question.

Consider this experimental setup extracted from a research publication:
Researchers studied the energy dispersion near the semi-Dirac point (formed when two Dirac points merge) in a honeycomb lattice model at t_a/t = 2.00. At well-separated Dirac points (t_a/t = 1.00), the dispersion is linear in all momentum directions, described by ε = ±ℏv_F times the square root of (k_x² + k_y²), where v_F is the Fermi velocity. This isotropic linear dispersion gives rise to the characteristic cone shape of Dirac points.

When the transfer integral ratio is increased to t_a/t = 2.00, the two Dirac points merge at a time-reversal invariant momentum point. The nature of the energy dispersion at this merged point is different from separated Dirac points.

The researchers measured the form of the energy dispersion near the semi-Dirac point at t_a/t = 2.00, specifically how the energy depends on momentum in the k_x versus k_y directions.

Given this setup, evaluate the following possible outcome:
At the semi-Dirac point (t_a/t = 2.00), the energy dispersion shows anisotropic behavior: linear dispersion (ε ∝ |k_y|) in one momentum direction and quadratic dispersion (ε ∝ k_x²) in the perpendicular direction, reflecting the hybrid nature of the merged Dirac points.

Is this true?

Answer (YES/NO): NO